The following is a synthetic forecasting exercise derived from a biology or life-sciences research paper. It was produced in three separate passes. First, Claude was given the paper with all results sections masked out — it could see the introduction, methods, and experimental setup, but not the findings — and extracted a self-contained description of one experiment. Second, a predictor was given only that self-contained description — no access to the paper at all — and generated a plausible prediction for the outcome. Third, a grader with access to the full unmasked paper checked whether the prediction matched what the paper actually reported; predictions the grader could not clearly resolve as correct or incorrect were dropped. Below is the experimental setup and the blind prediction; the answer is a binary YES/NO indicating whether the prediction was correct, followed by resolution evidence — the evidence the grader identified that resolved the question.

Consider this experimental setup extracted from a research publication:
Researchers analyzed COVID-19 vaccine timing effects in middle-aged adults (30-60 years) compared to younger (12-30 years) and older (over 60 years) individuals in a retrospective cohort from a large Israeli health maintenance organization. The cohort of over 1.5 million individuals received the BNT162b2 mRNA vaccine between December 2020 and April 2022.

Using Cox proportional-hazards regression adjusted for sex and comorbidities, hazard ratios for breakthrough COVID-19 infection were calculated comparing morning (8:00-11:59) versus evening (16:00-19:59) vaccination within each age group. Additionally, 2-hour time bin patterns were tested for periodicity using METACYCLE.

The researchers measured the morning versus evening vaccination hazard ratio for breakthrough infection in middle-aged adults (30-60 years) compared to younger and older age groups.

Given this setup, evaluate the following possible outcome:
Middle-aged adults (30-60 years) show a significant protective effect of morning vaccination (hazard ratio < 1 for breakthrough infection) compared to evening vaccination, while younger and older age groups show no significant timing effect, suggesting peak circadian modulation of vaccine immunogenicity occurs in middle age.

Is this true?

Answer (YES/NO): NO